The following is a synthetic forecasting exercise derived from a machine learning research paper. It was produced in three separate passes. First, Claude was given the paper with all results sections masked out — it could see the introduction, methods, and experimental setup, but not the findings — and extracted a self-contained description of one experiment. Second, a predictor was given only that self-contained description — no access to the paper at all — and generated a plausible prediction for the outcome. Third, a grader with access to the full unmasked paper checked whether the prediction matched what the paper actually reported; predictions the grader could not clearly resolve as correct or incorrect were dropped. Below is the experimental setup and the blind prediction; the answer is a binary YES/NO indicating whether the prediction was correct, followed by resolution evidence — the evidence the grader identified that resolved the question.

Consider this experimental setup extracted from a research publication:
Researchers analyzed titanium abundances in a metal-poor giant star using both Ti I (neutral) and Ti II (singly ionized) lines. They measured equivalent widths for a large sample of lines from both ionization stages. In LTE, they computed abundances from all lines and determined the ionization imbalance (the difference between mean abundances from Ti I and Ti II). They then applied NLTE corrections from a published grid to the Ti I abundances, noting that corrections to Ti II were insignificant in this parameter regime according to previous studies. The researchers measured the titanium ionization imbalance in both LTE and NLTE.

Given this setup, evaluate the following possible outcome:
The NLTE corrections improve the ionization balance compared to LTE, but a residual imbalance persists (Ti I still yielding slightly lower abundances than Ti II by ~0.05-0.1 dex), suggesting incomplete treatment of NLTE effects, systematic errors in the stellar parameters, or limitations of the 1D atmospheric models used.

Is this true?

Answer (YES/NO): NO